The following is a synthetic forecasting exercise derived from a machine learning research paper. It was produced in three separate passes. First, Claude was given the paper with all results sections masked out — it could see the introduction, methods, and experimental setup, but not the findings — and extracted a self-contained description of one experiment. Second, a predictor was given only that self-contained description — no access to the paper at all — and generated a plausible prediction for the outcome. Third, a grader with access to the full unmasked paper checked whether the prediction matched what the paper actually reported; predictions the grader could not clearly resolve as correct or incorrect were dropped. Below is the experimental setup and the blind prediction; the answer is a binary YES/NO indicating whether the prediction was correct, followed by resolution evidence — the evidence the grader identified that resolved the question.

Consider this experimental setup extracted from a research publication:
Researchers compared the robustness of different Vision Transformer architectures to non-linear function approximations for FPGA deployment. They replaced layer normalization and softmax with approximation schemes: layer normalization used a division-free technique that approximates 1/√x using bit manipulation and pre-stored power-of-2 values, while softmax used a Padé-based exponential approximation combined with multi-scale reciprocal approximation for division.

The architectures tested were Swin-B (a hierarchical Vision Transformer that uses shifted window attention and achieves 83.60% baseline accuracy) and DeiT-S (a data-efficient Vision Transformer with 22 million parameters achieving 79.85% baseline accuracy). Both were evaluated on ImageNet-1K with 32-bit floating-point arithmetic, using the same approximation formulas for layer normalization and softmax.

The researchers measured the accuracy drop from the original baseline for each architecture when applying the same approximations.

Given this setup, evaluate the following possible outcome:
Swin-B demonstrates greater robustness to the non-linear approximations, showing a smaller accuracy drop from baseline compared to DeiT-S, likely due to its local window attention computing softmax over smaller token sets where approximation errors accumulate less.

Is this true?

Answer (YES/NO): YES